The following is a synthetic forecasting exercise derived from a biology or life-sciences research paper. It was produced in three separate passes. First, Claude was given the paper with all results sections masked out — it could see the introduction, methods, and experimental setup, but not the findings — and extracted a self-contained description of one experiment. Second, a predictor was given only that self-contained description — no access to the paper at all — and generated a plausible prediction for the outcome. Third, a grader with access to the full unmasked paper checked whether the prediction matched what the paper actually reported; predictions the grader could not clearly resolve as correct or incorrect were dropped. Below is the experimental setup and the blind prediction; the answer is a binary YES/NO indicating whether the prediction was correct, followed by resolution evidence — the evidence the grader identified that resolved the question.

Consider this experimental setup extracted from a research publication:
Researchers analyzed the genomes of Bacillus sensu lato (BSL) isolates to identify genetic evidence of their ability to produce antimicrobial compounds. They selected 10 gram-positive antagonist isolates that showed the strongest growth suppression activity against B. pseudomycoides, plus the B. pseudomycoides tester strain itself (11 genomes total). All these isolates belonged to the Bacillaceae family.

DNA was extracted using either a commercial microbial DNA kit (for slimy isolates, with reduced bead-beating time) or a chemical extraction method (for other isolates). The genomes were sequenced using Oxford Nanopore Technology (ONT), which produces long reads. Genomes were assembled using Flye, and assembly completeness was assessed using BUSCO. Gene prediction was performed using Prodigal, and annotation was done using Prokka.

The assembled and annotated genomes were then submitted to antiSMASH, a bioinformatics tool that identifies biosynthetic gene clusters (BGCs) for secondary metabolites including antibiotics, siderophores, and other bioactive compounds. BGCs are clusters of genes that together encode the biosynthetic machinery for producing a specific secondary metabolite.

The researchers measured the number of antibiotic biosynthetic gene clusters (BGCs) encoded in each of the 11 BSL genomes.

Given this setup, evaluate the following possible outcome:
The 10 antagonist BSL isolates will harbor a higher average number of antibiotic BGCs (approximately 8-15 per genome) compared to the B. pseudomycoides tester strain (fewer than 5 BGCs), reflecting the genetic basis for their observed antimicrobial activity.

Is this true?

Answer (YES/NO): NO